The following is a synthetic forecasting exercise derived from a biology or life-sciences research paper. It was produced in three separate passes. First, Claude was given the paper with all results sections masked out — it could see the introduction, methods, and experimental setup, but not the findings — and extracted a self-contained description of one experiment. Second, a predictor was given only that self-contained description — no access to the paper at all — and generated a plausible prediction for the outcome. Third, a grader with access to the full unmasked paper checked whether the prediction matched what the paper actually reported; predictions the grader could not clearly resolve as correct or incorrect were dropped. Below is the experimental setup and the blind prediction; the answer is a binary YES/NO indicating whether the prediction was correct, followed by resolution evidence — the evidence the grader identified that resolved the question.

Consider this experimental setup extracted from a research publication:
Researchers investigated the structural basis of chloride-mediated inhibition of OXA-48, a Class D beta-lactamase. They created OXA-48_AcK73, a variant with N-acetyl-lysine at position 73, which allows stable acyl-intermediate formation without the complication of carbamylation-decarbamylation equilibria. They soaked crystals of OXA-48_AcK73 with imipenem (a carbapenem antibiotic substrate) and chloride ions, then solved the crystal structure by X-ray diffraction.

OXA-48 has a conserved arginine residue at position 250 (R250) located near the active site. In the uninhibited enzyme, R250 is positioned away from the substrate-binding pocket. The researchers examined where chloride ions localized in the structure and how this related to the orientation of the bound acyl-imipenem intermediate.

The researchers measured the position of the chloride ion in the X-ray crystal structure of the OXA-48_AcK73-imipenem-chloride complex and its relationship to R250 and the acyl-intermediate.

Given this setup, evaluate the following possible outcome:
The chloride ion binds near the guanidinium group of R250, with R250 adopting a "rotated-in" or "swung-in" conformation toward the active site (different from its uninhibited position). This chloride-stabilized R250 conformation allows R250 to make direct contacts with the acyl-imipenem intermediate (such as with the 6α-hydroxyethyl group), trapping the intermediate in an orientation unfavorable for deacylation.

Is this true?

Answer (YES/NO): NO